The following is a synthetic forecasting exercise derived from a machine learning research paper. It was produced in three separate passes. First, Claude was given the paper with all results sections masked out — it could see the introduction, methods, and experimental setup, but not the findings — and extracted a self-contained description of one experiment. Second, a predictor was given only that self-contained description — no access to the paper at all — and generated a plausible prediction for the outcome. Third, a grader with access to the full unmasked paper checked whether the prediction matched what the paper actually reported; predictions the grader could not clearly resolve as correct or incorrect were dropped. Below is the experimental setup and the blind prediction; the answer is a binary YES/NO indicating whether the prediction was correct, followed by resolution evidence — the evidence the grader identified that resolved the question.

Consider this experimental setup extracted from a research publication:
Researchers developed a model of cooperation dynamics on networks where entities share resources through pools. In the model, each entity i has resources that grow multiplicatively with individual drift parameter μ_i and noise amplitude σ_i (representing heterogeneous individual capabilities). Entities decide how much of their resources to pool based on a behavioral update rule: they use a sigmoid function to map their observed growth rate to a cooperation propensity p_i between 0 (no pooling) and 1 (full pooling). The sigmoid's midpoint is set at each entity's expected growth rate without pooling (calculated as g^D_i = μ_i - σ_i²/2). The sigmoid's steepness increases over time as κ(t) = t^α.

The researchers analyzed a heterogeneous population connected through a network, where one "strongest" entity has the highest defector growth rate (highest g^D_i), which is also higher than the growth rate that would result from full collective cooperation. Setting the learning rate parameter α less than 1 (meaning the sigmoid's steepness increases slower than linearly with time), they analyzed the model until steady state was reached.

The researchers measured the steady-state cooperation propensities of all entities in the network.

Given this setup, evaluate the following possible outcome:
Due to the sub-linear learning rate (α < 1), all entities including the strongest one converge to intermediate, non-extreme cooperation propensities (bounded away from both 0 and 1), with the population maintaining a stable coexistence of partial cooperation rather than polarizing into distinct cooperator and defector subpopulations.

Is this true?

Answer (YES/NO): NO